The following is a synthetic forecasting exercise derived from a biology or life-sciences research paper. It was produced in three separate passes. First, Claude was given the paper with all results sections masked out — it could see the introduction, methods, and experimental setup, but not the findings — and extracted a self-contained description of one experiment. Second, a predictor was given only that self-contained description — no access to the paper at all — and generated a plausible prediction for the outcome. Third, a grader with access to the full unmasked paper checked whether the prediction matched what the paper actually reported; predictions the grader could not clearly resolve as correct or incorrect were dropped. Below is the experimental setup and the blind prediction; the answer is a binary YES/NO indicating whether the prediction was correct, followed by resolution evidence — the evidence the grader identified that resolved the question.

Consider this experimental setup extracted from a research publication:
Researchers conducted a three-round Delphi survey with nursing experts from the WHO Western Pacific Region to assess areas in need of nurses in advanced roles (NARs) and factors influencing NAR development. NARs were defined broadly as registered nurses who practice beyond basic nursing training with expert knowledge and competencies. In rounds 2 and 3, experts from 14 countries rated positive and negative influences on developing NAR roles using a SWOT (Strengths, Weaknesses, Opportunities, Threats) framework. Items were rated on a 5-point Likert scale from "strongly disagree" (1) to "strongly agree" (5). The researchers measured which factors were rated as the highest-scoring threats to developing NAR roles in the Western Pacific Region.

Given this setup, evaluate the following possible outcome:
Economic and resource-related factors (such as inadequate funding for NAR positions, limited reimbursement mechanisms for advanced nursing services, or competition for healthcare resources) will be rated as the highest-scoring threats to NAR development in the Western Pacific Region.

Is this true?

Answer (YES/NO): NO